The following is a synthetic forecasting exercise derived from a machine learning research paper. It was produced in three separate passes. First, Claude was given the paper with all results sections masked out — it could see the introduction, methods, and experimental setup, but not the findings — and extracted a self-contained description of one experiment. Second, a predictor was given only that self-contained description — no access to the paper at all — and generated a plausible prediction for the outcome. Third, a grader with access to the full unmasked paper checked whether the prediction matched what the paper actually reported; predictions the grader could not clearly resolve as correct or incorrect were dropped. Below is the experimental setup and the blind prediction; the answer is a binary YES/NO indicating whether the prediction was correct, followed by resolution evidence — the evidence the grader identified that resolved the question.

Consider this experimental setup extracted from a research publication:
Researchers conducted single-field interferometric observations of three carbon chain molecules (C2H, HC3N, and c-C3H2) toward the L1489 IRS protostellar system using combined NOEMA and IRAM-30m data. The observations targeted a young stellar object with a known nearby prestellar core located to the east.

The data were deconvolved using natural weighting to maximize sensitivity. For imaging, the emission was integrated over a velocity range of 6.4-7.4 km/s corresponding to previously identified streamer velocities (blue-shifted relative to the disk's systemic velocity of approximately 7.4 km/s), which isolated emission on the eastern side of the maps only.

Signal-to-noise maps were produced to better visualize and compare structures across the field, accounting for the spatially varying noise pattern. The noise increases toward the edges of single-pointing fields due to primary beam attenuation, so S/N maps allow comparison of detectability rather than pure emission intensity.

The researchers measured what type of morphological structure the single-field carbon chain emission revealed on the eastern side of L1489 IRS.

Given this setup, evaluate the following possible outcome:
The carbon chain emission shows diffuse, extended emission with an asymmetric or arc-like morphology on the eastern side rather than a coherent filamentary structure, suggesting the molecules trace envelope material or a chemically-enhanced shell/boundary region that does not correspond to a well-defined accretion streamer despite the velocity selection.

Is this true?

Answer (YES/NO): NO